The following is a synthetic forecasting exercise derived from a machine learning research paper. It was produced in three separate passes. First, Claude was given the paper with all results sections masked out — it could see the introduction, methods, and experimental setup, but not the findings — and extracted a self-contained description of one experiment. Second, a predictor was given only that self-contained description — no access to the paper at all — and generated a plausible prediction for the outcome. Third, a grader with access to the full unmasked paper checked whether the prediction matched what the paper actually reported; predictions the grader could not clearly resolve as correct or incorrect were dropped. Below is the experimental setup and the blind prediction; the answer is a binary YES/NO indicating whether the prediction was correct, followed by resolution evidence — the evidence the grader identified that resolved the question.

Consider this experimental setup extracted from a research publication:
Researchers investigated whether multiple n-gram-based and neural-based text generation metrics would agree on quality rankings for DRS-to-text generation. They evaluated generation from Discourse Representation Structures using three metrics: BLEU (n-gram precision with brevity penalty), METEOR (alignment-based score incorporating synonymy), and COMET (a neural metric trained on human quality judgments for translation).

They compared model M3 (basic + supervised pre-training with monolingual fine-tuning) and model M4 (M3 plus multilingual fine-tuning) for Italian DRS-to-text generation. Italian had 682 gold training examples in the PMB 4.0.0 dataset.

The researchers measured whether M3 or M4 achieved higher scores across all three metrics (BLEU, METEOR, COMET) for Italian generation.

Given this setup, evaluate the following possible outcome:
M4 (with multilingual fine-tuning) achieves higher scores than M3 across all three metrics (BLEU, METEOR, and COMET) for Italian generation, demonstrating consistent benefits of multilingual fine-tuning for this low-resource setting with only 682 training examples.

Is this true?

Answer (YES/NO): YES